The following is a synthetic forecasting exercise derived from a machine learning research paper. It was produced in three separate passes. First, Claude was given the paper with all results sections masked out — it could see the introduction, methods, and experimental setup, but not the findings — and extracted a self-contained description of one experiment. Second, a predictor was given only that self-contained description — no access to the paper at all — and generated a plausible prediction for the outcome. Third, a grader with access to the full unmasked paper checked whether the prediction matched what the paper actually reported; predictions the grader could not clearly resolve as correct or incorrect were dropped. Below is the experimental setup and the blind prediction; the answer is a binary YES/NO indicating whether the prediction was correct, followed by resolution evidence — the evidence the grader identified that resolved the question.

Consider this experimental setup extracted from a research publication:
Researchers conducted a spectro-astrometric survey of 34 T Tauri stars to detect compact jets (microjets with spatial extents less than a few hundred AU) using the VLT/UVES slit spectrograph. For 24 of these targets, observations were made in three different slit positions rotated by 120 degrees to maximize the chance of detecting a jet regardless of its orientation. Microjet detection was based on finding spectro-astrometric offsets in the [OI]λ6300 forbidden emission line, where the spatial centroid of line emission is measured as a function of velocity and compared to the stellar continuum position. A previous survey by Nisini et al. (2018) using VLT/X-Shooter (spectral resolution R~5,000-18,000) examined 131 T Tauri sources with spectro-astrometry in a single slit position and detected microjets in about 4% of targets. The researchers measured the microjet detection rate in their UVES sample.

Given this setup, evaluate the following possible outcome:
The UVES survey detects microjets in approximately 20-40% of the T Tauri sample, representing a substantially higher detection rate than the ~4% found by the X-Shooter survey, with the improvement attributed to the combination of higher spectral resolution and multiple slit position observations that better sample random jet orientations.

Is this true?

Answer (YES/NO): NO